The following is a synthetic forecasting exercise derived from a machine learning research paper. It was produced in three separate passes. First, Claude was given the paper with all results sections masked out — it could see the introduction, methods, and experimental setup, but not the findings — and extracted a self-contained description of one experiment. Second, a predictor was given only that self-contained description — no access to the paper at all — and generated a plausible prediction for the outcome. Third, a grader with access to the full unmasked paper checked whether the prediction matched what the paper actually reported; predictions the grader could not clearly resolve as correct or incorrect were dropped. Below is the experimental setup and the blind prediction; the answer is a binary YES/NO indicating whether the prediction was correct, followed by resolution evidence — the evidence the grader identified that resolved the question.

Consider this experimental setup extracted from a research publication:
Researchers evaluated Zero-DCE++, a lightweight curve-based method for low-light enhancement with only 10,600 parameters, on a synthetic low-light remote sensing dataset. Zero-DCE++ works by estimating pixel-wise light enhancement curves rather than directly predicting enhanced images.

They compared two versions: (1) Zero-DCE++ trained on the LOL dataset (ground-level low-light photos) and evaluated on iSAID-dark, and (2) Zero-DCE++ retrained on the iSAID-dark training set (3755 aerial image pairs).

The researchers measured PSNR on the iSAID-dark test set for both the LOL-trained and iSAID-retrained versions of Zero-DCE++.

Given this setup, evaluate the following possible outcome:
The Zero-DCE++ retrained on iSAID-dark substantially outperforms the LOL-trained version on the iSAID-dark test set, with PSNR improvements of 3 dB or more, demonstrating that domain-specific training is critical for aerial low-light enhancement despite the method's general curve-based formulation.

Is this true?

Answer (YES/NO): NO